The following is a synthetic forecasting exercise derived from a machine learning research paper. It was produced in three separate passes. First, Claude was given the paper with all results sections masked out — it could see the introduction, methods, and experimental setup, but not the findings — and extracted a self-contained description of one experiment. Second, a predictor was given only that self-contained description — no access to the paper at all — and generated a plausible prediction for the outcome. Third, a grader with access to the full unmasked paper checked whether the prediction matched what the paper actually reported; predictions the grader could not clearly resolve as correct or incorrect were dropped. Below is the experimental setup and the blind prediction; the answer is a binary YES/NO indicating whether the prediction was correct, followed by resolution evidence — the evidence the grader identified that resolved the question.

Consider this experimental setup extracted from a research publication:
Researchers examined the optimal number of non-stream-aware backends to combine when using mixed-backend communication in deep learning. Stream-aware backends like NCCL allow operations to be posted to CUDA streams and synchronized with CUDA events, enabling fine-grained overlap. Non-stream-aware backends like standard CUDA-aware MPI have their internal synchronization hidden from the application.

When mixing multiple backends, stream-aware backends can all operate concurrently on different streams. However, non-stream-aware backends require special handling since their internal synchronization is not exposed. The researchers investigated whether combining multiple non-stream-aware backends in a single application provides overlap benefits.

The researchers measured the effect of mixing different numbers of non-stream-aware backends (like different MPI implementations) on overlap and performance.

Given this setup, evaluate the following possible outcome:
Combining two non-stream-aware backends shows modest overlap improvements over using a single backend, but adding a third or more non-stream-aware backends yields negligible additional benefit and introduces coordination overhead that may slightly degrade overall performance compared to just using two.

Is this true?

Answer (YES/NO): NO